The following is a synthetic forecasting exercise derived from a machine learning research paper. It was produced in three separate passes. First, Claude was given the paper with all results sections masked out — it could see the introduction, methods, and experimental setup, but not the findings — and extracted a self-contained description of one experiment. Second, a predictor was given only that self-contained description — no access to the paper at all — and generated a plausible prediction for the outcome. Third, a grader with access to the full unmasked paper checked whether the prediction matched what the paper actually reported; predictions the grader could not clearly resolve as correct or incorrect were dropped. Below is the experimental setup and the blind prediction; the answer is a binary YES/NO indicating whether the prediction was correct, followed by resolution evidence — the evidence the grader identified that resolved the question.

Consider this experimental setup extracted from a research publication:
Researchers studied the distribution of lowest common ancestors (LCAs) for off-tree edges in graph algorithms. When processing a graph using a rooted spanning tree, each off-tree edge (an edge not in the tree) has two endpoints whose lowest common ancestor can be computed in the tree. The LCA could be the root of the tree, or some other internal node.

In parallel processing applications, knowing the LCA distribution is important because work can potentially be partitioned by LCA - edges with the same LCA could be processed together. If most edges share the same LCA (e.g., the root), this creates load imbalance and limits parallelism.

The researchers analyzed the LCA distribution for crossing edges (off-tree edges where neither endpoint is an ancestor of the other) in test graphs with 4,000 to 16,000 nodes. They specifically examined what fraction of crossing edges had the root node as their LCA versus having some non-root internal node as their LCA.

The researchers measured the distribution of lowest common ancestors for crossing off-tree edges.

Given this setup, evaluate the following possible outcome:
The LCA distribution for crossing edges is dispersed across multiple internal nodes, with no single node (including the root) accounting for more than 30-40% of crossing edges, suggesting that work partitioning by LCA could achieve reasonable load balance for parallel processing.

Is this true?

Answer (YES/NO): NO